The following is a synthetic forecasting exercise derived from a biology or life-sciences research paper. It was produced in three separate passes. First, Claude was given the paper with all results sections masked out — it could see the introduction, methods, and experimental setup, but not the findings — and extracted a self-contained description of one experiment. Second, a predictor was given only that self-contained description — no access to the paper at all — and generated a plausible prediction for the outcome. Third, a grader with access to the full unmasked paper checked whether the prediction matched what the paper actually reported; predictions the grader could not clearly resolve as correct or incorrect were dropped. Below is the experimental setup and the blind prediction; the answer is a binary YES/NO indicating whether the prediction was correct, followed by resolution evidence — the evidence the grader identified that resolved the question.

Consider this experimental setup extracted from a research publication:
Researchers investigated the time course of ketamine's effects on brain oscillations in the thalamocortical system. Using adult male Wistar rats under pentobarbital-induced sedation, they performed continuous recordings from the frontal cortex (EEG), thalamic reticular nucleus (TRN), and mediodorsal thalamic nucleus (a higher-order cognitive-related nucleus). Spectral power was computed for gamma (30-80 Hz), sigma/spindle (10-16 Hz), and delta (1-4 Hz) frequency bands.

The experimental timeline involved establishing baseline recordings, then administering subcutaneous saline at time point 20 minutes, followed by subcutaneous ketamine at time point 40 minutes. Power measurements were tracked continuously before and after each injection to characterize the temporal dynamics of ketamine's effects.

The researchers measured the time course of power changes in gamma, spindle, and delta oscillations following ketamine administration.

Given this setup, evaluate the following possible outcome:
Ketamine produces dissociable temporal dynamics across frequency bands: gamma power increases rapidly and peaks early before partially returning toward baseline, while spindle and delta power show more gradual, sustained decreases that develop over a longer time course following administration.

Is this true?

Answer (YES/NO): NO